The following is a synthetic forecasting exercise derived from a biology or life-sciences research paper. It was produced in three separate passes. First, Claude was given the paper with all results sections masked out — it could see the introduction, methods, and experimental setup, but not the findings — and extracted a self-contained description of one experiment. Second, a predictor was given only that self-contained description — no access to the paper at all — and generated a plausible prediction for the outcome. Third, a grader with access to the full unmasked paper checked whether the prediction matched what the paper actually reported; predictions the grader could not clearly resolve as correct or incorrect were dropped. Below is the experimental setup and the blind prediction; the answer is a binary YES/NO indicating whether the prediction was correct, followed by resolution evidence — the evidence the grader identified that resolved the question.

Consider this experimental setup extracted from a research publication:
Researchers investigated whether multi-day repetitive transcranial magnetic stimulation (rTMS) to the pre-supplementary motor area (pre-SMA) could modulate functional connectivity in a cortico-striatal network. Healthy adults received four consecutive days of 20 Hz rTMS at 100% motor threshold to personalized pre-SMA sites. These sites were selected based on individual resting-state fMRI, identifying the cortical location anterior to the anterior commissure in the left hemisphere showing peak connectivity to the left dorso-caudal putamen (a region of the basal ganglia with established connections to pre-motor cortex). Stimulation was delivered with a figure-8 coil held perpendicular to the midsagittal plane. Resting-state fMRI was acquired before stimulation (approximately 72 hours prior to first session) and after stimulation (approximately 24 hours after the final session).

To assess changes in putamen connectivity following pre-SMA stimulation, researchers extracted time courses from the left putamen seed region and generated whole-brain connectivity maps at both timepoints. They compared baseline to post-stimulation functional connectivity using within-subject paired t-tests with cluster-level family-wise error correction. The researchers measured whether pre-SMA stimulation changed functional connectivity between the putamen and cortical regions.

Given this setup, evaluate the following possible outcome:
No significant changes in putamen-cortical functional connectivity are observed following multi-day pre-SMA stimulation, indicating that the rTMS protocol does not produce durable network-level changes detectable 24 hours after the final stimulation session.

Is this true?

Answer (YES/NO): NO